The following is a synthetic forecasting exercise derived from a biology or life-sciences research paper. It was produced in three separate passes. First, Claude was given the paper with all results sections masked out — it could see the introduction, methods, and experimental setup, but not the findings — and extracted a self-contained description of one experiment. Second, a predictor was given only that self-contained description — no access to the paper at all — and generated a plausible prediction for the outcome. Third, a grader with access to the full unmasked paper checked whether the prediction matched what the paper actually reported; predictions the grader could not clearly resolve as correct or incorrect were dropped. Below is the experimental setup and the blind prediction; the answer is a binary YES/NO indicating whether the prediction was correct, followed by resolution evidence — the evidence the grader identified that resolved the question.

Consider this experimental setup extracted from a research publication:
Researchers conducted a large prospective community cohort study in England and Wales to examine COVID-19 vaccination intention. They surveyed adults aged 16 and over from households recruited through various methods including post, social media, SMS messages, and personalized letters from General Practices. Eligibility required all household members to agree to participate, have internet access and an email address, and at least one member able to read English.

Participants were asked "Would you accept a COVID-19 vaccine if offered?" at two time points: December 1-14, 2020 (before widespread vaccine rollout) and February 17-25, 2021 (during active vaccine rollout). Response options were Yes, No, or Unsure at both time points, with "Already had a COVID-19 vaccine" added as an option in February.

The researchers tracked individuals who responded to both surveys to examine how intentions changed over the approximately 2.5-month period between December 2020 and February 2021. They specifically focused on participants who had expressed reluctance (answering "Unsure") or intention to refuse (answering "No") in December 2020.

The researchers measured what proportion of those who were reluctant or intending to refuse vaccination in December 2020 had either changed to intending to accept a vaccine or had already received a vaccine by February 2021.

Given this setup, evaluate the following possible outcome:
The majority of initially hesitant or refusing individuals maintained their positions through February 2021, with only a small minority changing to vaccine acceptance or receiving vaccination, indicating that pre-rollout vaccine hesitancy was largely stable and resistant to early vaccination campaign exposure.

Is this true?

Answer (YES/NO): NO